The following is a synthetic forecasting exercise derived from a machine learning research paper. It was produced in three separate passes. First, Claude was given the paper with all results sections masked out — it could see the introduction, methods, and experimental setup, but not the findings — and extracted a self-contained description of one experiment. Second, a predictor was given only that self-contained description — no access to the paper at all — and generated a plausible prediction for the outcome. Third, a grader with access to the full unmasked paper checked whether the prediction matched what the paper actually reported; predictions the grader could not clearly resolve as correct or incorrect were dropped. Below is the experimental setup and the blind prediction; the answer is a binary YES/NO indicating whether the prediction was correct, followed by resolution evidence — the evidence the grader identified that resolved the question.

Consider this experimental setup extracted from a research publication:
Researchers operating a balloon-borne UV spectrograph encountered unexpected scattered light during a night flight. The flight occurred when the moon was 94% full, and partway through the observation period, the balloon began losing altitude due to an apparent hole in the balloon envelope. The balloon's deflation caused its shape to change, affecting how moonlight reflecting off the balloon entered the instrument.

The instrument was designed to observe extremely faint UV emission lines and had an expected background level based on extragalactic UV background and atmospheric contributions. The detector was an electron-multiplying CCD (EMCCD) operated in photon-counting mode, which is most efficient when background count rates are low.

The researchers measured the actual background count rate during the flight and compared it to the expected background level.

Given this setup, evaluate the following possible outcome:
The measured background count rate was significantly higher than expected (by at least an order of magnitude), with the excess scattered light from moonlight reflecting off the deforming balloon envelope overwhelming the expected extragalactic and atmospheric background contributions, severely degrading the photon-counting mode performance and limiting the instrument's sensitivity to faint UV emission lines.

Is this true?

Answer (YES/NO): YES